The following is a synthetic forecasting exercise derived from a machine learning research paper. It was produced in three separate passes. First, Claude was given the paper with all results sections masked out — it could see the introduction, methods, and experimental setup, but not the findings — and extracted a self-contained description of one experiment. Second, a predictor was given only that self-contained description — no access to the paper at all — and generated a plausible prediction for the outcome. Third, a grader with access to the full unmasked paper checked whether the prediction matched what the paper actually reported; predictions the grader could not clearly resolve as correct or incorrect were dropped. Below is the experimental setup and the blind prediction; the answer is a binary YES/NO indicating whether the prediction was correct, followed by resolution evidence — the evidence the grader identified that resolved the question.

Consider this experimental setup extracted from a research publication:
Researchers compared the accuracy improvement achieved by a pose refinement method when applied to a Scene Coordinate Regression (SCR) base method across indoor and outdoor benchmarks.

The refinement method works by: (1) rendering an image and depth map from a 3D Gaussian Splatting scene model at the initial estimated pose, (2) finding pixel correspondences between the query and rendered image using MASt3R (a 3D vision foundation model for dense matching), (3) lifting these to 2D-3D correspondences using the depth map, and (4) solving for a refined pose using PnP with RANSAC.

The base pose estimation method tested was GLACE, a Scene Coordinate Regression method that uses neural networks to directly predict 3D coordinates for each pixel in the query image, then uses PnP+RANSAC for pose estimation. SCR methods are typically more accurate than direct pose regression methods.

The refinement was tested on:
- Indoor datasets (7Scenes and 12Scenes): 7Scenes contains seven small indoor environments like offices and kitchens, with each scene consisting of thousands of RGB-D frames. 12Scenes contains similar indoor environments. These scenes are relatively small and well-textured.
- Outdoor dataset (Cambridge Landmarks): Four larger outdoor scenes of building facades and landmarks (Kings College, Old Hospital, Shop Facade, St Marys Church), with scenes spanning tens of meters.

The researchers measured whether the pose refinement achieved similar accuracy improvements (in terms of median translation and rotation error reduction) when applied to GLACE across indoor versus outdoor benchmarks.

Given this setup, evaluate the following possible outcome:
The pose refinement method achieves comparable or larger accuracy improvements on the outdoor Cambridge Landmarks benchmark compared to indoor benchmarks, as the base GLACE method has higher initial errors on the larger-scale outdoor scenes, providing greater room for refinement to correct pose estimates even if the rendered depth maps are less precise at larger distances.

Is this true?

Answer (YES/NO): NO